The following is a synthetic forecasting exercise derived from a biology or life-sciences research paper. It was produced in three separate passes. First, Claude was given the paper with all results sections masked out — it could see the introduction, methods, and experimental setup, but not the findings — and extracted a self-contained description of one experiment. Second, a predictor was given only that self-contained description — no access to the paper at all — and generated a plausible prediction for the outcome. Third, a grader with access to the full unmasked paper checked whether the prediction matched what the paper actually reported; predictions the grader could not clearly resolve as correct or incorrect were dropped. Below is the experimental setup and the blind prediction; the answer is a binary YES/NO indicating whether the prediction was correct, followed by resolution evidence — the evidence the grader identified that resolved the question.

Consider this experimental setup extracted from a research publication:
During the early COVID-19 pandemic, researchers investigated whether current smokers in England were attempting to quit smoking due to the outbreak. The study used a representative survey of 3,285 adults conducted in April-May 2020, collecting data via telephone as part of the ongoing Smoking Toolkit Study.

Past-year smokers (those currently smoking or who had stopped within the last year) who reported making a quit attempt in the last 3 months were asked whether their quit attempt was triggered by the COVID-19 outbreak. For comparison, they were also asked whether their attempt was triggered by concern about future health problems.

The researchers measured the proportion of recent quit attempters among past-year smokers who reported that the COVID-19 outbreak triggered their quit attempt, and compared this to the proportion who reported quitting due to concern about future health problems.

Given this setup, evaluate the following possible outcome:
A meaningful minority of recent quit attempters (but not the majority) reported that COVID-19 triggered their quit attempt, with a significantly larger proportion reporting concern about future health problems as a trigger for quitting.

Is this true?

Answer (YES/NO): YES